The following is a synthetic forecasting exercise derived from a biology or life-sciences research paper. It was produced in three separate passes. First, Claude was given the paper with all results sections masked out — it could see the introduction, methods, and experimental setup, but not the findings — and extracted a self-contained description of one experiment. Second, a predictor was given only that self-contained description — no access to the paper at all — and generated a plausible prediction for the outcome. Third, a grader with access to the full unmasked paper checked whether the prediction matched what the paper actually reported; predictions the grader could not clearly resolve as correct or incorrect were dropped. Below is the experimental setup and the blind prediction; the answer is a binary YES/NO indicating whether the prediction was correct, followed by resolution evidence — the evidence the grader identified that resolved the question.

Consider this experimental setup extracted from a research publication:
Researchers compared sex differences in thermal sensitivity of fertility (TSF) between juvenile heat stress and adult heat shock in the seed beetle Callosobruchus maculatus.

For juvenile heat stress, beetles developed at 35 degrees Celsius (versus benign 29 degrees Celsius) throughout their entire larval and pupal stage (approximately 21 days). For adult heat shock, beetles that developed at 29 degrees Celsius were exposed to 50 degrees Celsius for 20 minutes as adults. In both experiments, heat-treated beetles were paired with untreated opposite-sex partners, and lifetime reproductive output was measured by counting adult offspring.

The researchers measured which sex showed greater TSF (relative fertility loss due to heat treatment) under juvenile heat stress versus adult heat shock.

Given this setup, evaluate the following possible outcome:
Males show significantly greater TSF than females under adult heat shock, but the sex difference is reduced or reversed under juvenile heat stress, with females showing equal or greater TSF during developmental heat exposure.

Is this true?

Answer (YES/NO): NO